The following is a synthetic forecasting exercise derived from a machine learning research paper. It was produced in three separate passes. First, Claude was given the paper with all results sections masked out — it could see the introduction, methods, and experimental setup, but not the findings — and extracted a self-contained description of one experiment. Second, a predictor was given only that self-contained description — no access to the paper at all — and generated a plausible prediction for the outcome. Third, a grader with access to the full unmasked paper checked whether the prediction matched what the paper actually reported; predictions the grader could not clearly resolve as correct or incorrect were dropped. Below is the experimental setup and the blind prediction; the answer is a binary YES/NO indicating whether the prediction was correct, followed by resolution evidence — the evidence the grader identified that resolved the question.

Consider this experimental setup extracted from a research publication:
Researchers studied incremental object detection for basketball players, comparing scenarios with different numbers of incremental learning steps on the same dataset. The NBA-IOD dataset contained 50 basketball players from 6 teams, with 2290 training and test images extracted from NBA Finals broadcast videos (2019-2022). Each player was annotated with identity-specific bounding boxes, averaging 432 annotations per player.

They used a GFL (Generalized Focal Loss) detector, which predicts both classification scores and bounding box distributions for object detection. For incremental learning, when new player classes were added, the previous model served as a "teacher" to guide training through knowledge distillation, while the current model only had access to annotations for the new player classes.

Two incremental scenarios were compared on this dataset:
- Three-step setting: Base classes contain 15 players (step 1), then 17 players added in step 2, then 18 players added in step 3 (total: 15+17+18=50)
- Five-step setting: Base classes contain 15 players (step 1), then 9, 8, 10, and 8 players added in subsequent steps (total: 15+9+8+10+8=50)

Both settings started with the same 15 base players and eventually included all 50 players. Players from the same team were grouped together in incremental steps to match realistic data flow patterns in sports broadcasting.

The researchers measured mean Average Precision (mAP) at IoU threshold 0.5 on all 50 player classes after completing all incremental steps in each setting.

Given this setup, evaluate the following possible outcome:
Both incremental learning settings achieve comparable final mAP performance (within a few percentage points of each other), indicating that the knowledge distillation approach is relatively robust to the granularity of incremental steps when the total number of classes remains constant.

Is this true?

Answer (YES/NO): NO